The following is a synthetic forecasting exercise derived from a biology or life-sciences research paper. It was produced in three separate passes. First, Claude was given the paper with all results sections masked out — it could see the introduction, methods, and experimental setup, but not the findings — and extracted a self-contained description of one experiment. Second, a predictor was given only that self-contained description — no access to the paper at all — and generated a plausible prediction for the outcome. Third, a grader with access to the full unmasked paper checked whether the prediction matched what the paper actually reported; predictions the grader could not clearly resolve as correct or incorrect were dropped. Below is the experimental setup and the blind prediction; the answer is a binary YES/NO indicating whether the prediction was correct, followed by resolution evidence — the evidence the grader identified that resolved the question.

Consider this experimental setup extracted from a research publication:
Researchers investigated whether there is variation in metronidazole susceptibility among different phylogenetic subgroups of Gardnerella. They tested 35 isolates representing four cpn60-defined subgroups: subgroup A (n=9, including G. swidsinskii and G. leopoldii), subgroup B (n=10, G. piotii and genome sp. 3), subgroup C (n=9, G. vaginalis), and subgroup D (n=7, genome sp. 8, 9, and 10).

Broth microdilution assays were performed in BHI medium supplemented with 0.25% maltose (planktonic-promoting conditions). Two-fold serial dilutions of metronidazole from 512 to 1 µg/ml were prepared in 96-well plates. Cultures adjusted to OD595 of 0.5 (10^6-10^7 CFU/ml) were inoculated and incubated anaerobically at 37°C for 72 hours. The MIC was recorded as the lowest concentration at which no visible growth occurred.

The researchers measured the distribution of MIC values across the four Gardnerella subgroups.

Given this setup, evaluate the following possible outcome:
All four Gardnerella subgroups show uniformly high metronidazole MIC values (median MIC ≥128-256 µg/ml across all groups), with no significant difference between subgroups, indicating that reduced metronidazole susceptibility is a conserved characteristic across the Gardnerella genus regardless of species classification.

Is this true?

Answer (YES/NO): NO